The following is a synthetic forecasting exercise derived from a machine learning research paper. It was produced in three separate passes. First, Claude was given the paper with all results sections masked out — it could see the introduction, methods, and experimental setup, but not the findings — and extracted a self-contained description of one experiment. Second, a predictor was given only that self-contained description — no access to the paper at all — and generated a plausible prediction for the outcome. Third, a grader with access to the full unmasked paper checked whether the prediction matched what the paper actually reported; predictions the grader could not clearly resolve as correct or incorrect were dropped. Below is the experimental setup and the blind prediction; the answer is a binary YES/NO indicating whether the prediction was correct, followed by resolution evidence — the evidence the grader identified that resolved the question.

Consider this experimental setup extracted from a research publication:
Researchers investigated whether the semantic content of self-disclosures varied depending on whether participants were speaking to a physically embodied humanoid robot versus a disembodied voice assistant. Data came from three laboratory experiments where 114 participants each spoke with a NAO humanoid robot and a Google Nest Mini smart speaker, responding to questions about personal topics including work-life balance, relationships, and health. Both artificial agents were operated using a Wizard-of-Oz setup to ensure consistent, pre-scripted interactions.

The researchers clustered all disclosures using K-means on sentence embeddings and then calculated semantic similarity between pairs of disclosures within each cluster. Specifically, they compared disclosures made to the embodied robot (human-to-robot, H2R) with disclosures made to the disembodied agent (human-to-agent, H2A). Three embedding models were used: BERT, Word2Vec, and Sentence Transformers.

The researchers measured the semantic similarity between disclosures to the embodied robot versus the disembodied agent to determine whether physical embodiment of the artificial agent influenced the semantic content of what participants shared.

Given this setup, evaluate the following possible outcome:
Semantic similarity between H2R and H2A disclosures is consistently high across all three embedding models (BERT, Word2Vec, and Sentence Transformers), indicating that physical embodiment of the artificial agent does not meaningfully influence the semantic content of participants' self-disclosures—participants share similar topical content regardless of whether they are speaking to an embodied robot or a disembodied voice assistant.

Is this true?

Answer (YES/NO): NO